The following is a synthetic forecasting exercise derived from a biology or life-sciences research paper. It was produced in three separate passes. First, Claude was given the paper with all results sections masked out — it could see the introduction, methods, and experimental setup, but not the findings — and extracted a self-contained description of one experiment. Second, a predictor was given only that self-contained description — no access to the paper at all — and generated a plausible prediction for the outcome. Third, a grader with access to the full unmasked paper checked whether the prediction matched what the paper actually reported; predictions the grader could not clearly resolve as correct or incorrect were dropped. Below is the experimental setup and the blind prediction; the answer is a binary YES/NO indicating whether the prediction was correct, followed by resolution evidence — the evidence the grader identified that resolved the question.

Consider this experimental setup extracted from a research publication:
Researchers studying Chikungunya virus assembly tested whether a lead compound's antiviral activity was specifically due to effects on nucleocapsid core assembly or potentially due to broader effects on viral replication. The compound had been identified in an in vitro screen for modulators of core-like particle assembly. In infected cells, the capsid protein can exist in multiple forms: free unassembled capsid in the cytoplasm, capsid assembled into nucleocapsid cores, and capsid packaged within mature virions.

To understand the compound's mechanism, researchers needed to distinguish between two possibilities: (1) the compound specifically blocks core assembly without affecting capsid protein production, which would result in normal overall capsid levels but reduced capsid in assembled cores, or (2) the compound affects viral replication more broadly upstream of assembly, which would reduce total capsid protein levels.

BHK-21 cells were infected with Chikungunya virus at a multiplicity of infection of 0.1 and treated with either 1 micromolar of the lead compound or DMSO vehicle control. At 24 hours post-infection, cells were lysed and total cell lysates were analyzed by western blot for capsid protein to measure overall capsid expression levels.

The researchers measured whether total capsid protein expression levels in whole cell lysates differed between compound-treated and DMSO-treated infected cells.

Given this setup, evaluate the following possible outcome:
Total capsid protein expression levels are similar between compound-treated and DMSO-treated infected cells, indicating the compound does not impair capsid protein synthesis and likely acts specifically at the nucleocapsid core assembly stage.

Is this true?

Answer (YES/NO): NO